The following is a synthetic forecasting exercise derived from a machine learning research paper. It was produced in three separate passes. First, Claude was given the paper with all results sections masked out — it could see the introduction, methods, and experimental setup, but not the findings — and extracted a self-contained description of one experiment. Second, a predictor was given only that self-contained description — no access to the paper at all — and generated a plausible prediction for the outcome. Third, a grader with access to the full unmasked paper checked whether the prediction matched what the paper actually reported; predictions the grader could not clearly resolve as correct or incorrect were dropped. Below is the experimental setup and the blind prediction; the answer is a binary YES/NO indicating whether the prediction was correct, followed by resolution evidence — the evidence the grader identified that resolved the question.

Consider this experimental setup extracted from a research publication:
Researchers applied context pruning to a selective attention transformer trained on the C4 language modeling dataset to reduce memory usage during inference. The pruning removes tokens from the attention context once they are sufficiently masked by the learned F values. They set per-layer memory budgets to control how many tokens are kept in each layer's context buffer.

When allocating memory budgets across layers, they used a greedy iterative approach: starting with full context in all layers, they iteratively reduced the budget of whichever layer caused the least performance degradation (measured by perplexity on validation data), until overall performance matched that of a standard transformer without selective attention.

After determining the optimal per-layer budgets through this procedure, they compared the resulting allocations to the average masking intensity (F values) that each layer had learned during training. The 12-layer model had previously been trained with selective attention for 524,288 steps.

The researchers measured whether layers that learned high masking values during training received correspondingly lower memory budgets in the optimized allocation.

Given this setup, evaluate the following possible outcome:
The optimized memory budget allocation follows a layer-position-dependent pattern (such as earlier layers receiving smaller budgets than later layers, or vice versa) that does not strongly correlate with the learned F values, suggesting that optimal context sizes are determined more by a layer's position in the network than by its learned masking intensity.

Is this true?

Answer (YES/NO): NO